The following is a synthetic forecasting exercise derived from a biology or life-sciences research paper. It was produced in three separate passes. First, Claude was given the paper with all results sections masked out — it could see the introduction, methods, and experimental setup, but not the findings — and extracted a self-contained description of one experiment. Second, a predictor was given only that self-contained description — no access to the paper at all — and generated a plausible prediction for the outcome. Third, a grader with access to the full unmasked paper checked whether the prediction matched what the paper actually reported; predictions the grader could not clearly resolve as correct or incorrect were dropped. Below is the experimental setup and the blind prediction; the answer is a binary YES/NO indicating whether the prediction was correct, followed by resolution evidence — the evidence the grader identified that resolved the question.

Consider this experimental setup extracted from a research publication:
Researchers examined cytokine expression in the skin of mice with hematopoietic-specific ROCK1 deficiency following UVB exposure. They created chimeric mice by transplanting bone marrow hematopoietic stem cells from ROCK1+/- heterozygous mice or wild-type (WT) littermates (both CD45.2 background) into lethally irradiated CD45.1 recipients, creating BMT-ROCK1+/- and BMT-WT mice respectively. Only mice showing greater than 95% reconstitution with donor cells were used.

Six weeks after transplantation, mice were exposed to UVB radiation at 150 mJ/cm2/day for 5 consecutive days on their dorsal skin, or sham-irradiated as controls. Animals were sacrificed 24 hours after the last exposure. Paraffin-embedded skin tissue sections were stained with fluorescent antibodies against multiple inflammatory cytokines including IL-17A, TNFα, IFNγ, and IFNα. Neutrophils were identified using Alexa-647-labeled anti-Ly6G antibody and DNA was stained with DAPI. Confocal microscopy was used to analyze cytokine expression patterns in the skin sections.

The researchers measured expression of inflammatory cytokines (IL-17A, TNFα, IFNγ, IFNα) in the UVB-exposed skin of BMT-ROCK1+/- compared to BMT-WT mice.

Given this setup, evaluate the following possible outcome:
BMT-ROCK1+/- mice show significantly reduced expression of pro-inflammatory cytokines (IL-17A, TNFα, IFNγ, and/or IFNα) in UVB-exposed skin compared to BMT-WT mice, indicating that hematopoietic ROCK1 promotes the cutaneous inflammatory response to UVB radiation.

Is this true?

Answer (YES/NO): YES